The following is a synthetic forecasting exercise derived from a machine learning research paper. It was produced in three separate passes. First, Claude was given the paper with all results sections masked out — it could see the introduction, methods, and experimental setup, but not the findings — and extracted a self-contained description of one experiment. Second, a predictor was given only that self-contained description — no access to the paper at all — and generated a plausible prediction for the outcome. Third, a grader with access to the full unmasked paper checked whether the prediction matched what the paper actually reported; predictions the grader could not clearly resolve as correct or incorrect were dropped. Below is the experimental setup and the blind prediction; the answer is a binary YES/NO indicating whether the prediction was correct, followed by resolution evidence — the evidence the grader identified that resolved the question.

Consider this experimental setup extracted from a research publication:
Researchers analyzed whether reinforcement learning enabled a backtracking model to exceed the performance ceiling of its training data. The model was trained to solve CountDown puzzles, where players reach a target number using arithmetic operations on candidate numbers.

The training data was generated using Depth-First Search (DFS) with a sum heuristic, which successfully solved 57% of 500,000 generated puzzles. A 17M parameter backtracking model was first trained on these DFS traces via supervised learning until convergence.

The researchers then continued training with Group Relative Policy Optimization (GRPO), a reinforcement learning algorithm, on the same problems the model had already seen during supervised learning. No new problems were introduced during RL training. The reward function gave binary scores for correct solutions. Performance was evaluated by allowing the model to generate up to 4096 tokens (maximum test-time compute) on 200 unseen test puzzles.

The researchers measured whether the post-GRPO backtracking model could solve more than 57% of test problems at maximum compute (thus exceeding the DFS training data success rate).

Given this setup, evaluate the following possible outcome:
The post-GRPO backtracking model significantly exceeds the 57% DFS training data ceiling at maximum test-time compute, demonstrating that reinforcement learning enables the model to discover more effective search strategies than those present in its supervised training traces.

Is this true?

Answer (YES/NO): YES